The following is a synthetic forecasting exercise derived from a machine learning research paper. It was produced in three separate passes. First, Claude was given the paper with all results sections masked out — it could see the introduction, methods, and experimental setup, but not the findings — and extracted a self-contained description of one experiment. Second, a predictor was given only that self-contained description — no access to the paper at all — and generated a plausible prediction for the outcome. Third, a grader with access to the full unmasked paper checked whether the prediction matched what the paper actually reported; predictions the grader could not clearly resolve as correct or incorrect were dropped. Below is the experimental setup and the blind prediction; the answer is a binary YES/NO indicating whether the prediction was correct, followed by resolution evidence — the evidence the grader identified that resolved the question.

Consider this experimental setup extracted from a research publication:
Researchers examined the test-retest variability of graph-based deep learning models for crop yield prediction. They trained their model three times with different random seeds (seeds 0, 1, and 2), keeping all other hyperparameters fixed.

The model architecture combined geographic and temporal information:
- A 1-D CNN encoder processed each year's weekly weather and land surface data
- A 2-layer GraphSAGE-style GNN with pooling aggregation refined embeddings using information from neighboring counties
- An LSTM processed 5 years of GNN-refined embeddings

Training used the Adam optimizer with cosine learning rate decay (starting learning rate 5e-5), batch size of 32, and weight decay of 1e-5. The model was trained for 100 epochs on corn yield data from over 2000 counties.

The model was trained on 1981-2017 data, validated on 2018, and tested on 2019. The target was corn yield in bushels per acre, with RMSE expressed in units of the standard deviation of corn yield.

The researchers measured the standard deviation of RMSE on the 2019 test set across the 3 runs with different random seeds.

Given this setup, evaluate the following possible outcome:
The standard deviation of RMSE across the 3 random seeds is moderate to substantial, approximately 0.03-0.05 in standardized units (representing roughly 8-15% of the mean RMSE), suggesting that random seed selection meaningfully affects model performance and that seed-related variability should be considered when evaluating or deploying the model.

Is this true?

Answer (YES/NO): NO